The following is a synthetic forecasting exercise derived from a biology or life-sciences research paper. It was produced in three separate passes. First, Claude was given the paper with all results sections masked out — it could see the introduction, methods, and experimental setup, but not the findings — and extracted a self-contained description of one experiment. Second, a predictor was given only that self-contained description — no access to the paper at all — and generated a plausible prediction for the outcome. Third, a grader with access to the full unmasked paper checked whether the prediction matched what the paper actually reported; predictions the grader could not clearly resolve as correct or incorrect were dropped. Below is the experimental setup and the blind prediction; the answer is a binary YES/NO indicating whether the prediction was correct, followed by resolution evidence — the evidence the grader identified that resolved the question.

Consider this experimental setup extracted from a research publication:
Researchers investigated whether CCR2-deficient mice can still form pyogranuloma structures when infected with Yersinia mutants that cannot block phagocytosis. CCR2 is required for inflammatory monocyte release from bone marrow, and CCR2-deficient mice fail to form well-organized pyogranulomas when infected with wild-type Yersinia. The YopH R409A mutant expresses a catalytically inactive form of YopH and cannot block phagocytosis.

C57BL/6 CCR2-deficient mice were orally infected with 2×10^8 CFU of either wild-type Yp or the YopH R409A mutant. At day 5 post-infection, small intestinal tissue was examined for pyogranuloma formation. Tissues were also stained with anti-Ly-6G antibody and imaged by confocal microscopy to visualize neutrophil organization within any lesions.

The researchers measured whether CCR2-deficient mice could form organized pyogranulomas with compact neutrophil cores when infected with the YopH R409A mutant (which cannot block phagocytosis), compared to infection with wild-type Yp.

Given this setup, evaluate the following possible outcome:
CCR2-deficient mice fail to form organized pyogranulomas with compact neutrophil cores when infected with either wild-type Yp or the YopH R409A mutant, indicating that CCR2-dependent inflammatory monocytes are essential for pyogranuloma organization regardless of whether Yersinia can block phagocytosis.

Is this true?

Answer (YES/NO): NO